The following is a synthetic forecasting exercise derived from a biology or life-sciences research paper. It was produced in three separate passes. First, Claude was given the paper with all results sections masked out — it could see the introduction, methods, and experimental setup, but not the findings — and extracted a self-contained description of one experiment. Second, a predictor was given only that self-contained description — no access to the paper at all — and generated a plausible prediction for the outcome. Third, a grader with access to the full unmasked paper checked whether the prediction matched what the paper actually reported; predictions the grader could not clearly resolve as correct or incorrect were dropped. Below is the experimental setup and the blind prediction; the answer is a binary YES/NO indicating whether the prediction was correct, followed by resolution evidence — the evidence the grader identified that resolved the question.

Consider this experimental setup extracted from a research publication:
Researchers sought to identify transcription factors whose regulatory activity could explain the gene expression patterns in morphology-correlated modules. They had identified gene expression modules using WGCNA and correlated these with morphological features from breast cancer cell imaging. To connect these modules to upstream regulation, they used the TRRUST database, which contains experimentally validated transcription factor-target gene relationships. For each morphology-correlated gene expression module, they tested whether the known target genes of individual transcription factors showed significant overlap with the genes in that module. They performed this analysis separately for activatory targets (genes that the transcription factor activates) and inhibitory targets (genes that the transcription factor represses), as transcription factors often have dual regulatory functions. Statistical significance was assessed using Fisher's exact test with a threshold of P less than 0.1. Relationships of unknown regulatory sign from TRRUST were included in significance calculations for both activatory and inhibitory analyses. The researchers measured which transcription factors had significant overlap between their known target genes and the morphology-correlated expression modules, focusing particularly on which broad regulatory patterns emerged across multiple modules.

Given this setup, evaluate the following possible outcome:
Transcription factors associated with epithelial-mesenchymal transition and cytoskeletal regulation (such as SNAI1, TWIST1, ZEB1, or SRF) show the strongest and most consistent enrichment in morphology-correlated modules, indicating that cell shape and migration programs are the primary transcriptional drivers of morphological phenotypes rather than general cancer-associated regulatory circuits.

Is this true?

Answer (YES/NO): NO